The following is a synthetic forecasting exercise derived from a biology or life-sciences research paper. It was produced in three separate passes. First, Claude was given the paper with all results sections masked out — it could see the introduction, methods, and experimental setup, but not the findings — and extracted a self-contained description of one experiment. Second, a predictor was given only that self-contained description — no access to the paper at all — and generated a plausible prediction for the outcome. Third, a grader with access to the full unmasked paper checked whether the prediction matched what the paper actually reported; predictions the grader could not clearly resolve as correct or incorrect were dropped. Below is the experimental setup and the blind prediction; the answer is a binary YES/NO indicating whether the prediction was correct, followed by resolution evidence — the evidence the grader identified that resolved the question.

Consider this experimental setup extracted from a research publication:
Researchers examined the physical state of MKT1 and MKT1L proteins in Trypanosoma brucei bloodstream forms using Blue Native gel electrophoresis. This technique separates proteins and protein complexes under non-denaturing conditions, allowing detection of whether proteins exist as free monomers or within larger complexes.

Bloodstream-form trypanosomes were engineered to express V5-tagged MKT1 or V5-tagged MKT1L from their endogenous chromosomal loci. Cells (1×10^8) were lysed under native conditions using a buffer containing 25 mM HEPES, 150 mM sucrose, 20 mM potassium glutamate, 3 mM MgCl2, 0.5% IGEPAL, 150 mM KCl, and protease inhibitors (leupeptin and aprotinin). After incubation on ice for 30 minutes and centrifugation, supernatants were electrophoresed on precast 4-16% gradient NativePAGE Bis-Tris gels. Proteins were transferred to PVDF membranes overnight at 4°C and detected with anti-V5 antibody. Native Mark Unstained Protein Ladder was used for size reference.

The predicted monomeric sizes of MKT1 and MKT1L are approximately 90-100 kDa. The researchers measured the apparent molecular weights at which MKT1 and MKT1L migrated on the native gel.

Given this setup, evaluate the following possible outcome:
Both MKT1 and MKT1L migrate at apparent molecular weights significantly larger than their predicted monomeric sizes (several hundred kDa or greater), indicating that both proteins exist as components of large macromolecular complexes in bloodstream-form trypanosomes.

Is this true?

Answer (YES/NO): YES